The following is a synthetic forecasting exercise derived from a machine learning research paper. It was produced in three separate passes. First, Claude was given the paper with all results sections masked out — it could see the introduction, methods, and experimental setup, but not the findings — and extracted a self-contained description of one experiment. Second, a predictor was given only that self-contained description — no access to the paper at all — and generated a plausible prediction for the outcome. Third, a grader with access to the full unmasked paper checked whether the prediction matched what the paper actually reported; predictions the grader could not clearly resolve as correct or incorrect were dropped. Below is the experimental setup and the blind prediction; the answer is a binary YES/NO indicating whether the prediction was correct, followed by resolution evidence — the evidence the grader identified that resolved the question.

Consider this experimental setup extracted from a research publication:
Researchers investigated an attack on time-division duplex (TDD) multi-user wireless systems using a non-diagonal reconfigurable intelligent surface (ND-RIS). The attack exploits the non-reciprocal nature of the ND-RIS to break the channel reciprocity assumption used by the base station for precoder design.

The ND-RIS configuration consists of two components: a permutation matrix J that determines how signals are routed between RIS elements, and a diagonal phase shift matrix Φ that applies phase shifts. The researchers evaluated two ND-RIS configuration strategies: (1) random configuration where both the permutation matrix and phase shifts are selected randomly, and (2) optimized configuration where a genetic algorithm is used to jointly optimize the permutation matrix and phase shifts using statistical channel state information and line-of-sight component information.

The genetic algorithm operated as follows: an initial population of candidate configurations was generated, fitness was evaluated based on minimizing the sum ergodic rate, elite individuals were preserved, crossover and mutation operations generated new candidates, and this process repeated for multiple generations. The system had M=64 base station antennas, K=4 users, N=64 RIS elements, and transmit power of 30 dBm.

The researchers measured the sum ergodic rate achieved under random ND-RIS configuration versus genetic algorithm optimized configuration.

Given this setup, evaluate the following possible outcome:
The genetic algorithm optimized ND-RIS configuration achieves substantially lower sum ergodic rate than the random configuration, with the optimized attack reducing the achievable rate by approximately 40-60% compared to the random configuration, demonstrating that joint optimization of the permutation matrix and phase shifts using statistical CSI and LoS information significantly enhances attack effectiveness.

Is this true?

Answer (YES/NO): NO